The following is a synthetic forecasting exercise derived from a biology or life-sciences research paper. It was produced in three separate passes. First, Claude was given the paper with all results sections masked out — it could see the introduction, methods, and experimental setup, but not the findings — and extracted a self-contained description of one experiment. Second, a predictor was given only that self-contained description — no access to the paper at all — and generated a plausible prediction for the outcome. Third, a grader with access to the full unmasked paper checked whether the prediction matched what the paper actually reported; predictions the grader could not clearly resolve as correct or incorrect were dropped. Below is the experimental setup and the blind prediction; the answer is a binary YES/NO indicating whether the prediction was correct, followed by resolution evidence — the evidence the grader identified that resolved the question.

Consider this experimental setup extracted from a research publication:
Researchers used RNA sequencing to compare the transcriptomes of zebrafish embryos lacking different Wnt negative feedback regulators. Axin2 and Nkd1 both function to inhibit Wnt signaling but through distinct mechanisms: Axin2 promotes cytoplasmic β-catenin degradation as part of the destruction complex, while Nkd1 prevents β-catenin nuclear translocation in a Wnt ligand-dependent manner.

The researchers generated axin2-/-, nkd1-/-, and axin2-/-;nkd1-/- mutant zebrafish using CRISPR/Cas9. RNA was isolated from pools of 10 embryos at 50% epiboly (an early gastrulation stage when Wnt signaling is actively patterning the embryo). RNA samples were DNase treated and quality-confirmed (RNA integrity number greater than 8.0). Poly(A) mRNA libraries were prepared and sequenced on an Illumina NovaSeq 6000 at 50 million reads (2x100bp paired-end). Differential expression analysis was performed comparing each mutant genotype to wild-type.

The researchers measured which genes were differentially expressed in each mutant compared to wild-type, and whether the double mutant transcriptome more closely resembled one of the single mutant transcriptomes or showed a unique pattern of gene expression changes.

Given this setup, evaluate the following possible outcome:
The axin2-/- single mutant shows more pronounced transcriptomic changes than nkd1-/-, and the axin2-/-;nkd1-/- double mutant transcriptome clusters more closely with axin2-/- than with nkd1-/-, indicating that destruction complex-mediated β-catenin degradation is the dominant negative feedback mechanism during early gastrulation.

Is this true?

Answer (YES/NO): NO